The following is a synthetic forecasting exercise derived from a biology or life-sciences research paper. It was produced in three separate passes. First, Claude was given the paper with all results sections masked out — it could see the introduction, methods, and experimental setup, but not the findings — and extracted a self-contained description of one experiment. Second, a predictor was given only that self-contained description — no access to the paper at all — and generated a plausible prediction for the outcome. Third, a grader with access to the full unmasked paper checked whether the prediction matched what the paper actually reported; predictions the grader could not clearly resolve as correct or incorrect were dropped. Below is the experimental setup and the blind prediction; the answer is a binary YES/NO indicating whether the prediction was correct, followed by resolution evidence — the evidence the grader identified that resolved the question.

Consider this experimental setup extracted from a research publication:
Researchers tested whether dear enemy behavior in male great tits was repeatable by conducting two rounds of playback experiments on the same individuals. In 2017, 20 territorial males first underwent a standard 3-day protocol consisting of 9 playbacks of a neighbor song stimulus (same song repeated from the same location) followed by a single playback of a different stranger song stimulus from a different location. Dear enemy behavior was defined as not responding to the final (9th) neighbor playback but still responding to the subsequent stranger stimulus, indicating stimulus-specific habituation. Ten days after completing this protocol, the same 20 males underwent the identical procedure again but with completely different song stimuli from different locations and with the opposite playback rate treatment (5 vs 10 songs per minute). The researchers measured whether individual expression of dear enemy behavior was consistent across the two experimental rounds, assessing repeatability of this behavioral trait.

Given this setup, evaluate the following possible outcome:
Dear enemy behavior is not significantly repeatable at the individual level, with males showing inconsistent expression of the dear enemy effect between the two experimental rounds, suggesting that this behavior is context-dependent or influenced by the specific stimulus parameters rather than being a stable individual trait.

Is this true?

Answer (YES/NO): NO